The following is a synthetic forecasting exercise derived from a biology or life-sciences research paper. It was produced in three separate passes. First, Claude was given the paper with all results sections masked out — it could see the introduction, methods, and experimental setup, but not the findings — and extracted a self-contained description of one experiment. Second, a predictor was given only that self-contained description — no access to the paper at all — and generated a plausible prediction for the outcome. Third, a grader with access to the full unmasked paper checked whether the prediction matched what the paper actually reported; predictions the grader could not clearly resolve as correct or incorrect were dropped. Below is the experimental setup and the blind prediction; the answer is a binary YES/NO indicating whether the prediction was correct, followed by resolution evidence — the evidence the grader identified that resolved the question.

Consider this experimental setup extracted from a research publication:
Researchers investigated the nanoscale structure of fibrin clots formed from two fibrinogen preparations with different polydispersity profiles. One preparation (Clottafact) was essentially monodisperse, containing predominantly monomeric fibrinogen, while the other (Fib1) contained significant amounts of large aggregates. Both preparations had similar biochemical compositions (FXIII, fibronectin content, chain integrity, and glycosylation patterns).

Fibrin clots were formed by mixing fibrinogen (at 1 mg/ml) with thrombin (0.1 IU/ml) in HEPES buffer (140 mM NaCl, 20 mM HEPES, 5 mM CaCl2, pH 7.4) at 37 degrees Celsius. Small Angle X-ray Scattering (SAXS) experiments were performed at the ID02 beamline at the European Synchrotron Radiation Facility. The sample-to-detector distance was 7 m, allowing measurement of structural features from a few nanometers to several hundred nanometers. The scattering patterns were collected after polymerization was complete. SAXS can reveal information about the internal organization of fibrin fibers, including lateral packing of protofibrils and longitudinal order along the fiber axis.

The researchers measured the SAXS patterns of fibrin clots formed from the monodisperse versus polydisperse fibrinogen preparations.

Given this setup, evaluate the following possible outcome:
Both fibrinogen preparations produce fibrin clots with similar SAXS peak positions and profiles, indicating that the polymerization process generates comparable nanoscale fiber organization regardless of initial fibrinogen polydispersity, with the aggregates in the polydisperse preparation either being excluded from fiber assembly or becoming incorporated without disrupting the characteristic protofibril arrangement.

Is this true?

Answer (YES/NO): NO